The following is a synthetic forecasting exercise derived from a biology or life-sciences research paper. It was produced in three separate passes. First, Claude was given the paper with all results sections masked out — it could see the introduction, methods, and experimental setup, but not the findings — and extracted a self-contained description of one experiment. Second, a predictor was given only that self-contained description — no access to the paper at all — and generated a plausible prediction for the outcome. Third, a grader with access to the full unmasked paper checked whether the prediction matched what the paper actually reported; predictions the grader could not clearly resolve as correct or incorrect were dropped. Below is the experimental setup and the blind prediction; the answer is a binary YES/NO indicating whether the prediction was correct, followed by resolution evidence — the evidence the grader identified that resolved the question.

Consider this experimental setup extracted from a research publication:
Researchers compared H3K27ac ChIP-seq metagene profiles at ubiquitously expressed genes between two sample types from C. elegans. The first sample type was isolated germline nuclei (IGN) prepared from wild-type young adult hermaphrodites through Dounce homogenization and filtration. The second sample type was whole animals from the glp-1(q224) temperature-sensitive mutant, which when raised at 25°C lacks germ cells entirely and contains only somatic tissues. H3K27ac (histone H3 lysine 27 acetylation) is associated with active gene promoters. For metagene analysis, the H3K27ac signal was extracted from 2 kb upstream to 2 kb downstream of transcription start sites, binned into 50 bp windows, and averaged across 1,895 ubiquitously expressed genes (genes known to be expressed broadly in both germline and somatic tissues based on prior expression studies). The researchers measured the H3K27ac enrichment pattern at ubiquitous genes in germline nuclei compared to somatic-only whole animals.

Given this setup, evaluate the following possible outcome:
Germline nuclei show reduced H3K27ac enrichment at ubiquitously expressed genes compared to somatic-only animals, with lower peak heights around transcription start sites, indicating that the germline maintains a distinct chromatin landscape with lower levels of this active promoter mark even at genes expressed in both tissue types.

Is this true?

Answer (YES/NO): NO